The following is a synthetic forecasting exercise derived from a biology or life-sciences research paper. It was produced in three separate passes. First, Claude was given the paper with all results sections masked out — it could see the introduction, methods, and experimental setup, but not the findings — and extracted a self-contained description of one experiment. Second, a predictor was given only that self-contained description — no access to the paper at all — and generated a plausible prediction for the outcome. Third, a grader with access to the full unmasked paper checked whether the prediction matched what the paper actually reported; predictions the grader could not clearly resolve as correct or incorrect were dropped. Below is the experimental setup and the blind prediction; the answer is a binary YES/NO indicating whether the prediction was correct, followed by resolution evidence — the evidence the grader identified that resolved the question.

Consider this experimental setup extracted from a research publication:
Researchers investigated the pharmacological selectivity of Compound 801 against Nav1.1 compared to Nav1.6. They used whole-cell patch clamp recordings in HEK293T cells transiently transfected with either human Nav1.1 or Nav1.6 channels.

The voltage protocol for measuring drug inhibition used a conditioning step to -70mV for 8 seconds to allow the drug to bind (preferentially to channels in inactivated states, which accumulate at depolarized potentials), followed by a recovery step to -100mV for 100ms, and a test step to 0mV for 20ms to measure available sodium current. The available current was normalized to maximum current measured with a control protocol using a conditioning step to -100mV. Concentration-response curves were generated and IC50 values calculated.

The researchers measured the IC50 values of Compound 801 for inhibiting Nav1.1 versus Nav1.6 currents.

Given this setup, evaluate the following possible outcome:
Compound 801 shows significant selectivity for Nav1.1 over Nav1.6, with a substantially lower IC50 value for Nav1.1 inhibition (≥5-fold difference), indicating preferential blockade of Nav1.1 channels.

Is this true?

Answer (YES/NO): NO